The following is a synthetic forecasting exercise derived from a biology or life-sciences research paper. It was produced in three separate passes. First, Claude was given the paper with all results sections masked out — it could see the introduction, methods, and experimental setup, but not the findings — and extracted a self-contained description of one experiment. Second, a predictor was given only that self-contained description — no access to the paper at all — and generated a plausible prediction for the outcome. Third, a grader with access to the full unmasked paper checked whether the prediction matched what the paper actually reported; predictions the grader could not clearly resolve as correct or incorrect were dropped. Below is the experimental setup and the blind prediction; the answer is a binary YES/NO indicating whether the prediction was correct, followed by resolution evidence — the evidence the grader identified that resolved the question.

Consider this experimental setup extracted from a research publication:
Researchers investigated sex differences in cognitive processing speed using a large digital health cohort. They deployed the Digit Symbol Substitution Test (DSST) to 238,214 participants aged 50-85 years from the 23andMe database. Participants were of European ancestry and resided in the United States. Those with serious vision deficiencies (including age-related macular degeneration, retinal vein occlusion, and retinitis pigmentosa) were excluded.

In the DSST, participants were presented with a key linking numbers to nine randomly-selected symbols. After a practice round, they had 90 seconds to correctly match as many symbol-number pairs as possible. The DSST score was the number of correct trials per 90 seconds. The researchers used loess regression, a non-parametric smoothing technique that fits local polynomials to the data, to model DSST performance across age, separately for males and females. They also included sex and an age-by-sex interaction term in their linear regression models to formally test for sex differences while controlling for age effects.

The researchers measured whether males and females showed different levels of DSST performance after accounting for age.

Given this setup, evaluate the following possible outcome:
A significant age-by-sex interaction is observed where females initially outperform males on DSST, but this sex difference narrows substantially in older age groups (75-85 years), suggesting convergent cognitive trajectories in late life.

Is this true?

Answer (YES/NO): NO